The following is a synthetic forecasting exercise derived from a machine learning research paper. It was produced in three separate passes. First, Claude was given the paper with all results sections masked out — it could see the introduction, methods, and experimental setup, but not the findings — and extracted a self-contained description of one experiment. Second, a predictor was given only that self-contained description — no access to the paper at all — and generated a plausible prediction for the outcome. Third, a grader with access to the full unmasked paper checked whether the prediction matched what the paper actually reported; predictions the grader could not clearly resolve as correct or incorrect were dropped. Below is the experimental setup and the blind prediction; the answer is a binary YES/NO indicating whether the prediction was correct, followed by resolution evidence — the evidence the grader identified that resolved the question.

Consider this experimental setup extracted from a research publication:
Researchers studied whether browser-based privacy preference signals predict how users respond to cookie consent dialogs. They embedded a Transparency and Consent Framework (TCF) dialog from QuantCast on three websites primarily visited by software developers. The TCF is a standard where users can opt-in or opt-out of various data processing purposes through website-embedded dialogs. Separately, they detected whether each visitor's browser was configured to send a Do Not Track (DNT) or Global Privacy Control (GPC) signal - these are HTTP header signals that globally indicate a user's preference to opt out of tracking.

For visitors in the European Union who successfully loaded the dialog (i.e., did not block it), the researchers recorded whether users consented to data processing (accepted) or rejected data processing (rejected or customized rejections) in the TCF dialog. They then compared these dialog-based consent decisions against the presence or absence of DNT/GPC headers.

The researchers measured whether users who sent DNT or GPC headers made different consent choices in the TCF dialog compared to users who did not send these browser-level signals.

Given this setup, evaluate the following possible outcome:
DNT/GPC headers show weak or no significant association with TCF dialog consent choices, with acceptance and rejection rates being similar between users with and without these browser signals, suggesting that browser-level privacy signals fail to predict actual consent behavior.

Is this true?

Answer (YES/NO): NO